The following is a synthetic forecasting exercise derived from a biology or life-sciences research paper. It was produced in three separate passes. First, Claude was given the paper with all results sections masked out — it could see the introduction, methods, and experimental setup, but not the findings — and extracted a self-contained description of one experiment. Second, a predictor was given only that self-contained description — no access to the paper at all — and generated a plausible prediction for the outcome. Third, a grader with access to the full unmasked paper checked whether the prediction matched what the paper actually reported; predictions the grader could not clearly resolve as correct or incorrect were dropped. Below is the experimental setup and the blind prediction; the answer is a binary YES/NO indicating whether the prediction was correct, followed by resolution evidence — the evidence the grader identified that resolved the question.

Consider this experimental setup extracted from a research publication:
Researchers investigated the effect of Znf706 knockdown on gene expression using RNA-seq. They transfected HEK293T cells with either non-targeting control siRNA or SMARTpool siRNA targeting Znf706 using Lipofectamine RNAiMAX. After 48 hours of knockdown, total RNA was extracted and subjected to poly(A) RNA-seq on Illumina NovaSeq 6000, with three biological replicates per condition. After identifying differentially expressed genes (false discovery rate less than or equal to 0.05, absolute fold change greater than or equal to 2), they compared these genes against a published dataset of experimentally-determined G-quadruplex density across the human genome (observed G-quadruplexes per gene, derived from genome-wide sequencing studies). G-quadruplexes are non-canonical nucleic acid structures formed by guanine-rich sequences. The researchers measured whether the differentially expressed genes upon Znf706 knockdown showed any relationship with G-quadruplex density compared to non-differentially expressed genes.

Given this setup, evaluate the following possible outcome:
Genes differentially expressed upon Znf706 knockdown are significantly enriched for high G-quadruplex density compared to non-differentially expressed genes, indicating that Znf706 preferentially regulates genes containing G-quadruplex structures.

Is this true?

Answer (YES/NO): NO